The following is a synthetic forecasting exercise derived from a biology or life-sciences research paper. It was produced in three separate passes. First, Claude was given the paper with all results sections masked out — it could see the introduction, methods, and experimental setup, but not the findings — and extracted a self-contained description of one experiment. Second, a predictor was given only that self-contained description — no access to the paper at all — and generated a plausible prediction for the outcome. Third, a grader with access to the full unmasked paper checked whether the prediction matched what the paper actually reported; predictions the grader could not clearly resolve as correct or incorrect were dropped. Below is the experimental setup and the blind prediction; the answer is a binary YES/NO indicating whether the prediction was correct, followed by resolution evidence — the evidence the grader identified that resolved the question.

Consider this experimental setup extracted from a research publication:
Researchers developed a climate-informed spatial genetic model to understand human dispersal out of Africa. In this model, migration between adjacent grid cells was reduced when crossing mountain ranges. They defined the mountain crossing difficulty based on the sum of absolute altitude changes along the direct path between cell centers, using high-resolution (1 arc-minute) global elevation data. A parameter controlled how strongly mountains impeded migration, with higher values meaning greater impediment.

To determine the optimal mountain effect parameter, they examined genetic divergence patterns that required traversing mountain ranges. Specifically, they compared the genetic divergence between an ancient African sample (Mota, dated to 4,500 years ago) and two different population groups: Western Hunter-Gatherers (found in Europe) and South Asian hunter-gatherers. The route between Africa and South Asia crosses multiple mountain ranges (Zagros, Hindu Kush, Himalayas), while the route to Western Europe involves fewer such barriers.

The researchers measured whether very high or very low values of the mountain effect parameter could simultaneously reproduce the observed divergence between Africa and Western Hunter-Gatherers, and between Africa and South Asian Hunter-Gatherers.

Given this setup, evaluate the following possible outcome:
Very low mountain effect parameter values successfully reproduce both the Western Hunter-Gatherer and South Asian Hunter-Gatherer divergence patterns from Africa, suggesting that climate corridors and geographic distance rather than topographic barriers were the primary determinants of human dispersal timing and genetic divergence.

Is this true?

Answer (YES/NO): NO